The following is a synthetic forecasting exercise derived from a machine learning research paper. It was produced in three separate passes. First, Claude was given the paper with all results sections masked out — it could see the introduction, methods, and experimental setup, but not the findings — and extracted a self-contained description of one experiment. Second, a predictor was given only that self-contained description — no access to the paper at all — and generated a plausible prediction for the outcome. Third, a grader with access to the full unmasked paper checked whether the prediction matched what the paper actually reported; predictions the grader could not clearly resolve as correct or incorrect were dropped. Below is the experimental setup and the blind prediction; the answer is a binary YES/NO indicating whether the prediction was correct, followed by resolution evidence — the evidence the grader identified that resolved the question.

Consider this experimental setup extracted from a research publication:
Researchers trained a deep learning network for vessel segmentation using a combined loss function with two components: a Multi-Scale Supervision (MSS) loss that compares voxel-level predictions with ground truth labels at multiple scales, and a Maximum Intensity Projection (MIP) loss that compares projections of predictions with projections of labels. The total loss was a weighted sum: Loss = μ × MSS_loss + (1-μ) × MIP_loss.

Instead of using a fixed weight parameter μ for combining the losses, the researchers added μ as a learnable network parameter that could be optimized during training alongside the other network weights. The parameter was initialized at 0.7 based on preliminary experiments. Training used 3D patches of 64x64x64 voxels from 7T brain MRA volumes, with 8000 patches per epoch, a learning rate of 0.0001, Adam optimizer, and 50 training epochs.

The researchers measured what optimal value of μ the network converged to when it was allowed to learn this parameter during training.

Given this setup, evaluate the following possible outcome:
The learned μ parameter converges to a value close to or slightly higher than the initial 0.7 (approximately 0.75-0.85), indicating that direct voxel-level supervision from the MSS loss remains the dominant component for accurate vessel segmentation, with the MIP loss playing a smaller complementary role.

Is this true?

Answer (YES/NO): NO